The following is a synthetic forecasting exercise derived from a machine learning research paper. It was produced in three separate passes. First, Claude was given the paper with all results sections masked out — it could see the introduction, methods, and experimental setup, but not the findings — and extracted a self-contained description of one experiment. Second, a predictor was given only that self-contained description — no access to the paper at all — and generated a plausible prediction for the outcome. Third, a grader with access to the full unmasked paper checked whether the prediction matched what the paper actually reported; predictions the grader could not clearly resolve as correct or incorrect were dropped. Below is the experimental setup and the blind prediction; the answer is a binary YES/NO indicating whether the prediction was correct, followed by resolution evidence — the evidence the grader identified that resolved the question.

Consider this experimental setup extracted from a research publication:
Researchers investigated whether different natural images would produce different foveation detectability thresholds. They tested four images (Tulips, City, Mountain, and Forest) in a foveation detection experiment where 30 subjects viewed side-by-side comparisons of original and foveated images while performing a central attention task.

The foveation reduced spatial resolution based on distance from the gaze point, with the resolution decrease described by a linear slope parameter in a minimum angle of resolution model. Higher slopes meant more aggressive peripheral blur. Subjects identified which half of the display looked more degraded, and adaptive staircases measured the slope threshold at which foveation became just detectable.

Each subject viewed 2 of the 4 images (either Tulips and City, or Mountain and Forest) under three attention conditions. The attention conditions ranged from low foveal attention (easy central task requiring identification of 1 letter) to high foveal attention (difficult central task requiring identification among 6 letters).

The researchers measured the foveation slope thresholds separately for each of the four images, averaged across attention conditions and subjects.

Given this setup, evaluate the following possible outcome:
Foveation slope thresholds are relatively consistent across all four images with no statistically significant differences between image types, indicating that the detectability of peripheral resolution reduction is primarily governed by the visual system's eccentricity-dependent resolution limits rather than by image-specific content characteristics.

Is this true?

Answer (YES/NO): NO